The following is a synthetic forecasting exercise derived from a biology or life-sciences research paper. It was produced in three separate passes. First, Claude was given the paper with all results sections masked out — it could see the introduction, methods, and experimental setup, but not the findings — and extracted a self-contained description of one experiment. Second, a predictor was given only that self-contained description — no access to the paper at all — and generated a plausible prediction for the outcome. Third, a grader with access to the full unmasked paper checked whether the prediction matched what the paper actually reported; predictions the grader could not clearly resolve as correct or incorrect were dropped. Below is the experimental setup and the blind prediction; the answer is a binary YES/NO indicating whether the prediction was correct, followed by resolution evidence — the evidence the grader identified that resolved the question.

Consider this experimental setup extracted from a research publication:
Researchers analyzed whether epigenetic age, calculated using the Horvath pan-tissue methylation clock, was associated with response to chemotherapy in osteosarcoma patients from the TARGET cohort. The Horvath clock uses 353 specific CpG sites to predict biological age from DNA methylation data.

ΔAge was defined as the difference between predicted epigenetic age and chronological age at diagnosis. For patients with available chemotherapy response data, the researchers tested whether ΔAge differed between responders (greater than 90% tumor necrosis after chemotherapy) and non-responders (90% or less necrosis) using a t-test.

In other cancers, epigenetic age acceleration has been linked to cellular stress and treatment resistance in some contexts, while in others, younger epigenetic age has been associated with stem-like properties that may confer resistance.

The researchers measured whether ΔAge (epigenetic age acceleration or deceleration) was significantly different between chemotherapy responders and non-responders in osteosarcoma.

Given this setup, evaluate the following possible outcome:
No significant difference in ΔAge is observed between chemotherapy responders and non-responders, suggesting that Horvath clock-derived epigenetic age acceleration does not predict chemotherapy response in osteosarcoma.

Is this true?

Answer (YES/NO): NO